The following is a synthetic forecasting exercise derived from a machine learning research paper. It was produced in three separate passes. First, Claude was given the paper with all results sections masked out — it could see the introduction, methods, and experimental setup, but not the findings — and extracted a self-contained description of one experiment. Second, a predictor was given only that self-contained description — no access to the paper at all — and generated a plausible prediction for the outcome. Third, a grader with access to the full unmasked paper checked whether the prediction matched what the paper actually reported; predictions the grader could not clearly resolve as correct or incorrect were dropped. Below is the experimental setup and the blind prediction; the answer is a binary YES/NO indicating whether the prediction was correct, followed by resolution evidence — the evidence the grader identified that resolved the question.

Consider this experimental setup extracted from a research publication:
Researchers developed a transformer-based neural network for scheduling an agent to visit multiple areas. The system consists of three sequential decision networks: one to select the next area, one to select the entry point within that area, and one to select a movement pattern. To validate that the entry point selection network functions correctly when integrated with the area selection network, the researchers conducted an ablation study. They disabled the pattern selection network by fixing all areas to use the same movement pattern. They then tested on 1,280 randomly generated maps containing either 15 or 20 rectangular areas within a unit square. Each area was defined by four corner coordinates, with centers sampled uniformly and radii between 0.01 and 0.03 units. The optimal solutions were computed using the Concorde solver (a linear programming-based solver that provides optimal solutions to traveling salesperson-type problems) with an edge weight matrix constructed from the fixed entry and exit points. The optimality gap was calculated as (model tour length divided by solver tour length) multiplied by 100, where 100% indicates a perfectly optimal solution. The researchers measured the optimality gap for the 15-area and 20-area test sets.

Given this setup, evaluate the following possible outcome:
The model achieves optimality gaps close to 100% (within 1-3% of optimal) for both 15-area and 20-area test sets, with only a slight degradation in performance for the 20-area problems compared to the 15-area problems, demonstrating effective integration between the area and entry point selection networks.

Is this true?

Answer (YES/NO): NO